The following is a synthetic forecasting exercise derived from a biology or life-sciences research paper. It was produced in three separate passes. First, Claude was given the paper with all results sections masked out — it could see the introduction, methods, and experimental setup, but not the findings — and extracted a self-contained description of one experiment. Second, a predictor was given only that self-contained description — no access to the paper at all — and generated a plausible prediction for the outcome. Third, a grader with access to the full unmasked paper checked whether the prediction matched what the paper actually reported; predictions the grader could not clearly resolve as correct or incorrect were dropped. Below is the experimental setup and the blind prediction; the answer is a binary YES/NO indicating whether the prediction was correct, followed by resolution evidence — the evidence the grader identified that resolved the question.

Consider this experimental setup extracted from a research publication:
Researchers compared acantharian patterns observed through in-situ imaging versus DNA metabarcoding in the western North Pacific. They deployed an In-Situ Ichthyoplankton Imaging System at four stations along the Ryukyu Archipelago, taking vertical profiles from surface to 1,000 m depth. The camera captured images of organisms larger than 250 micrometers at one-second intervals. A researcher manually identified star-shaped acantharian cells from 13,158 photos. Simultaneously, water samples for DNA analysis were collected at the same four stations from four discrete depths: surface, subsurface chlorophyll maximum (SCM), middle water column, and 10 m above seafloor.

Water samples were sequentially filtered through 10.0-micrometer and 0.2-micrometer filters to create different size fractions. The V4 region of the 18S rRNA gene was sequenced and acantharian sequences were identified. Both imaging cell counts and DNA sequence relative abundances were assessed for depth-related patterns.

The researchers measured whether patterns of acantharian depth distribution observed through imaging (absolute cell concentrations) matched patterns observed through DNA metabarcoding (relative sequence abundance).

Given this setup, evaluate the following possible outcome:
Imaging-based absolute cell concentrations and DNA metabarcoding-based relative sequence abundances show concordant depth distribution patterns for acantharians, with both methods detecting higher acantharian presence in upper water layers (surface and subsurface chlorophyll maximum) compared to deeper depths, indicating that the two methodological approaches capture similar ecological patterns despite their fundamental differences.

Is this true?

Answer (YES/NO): NO